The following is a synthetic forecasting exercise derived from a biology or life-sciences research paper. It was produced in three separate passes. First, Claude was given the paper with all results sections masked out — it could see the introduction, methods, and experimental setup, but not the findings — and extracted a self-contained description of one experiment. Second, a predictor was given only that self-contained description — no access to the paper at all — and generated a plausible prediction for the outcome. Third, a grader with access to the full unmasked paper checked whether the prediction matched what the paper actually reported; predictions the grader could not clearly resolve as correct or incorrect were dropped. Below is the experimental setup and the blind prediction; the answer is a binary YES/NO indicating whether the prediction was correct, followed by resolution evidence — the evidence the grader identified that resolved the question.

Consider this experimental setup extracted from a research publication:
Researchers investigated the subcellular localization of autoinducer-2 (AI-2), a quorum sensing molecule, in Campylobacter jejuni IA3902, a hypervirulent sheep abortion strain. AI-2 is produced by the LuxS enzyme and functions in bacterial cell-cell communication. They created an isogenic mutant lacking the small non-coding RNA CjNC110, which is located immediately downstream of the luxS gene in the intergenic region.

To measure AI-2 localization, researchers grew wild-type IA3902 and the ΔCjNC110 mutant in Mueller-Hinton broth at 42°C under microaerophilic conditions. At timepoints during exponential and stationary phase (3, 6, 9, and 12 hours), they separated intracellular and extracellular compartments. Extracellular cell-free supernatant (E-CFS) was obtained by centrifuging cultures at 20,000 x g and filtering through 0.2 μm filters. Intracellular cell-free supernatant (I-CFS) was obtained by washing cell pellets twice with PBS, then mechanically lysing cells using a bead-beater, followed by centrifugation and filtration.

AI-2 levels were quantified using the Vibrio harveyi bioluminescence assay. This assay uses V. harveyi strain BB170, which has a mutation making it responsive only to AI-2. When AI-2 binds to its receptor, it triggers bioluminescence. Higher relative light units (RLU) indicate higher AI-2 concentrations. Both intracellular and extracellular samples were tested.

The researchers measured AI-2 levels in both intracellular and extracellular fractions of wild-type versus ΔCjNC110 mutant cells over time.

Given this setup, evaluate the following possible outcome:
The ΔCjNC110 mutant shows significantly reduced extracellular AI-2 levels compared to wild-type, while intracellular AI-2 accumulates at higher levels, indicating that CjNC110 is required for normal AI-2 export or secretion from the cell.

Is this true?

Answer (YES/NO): YES